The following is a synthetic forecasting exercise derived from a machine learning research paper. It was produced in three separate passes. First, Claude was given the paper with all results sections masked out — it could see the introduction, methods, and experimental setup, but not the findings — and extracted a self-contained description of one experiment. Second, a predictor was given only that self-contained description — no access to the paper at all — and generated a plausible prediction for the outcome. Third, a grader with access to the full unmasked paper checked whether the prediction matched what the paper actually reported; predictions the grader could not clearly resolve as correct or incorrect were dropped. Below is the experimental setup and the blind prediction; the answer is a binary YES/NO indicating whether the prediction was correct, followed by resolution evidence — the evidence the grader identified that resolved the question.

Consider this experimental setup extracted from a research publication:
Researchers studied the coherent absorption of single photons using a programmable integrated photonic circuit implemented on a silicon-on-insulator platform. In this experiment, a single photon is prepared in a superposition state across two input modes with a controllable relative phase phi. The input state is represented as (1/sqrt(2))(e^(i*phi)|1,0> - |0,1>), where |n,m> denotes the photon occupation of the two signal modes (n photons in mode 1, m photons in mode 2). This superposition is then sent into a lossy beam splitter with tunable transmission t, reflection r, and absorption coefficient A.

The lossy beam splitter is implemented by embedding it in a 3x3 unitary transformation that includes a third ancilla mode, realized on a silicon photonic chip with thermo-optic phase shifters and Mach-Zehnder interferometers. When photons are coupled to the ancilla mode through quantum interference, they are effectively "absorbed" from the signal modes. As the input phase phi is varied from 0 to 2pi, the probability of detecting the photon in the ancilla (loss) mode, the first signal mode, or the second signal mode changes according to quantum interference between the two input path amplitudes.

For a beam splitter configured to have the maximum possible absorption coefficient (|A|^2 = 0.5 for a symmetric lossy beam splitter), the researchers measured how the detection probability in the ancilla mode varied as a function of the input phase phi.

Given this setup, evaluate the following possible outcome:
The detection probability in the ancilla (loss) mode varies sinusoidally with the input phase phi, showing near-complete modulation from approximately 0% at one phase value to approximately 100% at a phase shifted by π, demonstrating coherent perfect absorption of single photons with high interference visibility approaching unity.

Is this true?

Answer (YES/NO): YES